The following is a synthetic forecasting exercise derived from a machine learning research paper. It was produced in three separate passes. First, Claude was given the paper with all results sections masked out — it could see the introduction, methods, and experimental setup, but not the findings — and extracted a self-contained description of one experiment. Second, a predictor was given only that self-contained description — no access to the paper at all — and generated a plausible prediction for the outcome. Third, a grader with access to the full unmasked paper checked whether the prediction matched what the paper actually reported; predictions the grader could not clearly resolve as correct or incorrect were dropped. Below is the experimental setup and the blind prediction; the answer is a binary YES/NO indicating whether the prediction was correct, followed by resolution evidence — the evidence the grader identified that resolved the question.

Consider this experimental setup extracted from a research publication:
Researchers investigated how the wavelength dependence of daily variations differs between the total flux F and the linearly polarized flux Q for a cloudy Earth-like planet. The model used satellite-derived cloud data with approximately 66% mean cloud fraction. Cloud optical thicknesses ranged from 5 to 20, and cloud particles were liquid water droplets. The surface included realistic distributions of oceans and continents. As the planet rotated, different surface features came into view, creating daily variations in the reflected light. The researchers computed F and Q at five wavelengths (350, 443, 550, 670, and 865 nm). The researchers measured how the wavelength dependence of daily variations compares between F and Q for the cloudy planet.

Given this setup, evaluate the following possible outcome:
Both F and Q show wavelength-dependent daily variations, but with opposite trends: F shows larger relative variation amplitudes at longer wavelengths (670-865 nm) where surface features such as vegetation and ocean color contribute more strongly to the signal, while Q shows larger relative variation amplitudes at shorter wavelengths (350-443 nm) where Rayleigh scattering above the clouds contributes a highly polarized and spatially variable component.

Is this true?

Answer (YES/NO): YES